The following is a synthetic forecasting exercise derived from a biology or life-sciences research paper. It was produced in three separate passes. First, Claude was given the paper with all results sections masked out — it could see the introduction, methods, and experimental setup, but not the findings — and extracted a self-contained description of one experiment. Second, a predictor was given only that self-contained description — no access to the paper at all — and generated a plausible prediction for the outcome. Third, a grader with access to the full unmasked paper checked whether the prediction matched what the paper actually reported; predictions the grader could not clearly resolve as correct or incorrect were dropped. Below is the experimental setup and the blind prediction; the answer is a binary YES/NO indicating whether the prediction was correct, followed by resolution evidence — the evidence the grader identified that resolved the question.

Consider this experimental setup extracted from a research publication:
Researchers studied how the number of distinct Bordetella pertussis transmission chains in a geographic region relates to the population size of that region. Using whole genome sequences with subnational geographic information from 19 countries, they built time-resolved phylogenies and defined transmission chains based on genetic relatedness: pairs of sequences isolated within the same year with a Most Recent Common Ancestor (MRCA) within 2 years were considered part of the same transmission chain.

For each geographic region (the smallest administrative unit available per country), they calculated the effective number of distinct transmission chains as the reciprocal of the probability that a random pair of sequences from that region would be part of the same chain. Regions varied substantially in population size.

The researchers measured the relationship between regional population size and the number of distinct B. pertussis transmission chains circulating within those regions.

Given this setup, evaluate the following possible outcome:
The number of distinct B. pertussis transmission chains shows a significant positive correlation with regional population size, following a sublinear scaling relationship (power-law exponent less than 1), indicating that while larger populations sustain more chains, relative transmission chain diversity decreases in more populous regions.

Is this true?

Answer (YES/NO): NO